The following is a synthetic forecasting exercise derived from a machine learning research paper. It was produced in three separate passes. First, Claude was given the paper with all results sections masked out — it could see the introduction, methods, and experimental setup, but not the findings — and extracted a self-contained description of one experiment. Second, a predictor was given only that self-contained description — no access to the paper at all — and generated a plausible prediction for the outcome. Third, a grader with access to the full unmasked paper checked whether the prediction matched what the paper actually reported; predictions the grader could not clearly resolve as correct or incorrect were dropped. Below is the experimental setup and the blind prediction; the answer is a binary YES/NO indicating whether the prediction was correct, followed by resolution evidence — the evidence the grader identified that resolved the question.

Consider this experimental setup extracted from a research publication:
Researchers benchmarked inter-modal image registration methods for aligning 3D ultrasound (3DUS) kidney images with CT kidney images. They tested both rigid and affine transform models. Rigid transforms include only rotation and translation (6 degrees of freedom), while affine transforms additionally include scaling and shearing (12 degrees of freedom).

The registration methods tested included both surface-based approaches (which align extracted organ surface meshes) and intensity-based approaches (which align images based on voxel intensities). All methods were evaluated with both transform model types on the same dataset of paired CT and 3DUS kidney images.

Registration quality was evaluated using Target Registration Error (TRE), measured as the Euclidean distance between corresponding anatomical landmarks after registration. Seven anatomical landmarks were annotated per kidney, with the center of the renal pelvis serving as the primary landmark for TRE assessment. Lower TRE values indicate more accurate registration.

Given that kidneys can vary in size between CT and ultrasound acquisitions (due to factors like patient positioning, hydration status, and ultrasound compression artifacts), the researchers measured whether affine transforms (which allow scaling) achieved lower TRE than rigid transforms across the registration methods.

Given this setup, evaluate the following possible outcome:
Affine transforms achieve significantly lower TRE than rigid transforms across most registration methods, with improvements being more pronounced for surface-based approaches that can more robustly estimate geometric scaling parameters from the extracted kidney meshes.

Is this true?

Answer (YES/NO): NO